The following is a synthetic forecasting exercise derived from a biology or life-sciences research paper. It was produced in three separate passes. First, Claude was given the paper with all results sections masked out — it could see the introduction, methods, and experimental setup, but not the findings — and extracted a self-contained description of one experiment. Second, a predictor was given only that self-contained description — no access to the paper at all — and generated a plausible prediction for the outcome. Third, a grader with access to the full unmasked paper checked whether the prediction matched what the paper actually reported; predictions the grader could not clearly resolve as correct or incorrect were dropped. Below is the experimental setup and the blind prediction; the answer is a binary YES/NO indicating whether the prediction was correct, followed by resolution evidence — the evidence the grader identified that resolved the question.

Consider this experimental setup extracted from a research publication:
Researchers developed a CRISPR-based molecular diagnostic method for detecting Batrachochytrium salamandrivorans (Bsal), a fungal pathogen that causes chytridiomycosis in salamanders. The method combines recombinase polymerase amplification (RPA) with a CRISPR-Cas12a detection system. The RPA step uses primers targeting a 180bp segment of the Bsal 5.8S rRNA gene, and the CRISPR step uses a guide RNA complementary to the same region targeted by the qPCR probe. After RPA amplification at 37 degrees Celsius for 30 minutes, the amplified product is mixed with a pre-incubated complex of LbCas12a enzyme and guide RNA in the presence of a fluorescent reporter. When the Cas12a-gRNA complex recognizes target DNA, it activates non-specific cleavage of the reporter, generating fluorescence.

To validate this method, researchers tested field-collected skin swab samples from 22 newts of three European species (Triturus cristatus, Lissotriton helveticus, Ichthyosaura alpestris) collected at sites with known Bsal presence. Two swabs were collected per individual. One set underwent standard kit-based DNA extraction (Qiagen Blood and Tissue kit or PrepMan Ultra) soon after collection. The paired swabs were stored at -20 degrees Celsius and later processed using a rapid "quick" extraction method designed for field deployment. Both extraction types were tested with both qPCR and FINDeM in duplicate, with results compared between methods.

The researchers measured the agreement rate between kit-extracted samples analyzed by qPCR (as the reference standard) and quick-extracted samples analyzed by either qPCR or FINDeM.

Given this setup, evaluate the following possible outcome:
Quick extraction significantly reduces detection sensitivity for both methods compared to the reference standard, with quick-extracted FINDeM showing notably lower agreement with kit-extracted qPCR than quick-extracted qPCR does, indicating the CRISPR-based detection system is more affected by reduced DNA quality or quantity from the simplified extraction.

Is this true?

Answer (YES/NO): NO